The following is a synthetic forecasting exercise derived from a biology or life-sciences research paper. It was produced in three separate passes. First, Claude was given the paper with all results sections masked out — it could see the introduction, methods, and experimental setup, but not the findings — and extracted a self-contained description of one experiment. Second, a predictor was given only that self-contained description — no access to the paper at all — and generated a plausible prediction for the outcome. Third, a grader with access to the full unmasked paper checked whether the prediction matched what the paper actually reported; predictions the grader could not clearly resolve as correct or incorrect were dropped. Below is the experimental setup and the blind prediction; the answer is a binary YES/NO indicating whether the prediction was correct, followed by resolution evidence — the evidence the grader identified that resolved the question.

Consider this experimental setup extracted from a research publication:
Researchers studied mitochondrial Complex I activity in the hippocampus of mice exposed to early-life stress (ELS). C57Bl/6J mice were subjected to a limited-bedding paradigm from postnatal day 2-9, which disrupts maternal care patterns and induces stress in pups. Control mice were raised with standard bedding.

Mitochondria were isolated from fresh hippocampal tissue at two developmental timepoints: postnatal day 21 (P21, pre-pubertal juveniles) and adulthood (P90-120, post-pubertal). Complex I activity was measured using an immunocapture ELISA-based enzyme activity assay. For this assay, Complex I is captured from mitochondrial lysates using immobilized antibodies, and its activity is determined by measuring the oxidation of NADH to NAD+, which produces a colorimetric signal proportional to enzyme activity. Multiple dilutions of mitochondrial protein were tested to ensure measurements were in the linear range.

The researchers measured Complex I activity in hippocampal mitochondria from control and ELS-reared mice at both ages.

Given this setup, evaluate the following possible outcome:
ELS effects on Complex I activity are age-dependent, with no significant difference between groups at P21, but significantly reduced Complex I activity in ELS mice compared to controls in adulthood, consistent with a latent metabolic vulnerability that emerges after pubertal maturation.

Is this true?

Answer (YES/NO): NO